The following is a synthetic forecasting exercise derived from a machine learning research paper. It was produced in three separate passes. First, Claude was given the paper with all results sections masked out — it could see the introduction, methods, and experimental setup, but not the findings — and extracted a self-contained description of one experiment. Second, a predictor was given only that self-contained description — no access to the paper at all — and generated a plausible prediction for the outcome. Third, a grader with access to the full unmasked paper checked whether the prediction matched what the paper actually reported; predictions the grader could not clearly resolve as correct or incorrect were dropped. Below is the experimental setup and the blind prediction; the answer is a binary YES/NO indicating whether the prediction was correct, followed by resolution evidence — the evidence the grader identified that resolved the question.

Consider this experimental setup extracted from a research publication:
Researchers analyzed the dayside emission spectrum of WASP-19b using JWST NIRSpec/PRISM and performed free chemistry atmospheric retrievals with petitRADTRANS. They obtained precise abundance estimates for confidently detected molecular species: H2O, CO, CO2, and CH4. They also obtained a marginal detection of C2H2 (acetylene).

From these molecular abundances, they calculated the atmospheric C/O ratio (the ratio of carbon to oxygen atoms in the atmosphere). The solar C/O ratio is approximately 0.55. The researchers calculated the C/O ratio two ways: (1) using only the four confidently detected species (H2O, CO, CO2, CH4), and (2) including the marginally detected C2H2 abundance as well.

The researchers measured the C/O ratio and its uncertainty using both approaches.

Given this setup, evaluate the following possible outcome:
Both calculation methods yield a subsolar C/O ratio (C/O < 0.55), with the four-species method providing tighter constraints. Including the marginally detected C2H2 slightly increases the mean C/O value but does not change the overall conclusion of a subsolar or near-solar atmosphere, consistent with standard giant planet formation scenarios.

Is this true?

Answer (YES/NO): NO